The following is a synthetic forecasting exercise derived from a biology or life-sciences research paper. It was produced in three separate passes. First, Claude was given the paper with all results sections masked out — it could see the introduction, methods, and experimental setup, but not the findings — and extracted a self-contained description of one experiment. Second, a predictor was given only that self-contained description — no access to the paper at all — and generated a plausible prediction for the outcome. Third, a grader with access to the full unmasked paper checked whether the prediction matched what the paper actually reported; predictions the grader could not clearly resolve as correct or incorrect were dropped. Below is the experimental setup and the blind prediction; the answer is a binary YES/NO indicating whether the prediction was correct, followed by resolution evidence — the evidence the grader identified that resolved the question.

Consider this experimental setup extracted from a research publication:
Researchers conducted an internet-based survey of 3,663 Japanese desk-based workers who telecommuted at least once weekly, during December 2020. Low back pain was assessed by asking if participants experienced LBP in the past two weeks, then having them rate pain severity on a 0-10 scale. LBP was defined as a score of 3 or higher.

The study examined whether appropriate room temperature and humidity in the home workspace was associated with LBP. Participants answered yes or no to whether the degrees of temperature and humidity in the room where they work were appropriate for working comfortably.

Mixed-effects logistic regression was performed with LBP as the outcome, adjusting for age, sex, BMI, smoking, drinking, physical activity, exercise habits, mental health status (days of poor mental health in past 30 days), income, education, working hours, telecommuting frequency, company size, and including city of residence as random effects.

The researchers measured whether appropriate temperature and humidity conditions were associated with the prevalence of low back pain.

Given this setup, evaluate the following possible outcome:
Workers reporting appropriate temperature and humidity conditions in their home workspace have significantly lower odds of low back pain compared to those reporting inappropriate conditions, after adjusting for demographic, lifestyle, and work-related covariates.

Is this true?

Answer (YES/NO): YES